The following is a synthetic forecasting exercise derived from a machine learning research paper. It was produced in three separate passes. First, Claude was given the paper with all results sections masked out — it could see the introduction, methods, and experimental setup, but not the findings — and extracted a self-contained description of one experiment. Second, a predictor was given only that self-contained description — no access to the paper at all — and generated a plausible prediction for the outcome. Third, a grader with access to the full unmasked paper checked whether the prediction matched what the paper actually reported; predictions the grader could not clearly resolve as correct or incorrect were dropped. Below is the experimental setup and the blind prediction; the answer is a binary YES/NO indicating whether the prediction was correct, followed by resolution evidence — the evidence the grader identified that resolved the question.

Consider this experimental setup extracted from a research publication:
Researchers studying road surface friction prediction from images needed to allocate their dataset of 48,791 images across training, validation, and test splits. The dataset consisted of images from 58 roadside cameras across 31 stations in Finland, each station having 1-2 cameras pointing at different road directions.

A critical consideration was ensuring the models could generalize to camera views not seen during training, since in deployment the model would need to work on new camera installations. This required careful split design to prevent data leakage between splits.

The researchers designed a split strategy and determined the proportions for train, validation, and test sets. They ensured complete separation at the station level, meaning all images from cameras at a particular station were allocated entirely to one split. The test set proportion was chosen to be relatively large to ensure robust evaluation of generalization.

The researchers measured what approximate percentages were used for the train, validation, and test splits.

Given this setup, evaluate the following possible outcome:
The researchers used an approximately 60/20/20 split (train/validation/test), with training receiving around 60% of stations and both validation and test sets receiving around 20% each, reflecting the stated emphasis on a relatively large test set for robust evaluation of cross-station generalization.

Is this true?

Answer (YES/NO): NO